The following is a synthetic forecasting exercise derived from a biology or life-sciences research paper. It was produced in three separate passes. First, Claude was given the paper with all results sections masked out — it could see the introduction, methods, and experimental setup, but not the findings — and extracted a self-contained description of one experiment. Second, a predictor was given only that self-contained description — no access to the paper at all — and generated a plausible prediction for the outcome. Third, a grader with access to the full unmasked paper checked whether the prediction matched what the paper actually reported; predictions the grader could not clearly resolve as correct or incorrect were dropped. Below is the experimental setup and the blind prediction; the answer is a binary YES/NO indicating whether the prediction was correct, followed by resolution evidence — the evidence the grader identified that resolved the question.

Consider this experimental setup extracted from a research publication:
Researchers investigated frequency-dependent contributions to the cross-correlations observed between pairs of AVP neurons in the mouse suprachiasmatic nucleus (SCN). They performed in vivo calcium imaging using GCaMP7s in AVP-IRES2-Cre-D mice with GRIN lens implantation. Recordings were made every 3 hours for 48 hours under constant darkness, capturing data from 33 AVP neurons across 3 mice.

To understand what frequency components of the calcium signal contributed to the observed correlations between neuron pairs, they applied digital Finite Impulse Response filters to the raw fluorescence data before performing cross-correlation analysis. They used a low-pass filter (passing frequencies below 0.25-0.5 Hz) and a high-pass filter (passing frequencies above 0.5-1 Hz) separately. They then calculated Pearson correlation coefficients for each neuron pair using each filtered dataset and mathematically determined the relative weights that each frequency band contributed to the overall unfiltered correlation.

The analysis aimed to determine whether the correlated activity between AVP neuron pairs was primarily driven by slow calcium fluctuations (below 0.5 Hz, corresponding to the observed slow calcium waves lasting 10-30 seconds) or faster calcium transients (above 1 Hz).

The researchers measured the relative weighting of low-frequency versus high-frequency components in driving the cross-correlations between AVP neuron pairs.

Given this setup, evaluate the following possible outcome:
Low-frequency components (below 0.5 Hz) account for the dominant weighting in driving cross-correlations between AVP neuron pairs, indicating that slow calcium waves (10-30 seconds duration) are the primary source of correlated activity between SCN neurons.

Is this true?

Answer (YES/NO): YES